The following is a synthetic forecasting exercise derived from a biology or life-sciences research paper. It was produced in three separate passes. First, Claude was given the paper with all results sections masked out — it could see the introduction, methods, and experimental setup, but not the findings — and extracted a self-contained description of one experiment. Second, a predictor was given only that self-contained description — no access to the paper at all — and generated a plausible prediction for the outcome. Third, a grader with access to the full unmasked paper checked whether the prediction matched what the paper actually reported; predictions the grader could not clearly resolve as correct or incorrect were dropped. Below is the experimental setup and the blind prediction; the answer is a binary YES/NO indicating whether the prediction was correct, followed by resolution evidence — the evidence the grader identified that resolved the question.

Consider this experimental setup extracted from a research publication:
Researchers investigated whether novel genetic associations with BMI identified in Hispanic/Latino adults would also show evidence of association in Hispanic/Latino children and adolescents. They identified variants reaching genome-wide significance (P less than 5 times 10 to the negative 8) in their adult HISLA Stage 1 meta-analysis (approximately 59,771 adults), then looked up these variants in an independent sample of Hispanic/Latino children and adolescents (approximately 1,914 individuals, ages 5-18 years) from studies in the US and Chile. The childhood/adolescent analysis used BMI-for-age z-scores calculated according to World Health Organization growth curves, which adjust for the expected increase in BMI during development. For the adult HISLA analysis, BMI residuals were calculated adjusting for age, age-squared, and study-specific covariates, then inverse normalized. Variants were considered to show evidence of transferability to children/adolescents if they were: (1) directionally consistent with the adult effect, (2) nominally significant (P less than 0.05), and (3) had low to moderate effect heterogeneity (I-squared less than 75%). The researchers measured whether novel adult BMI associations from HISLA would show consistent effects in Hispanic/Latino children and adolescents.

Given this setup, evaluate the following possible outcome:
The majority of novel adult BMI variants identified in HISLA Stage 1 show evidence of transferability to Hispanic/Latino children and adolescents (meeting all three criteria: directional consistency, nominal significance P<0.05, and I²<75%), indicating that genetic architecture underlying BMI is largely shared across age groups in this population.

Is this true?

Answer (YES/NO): NO